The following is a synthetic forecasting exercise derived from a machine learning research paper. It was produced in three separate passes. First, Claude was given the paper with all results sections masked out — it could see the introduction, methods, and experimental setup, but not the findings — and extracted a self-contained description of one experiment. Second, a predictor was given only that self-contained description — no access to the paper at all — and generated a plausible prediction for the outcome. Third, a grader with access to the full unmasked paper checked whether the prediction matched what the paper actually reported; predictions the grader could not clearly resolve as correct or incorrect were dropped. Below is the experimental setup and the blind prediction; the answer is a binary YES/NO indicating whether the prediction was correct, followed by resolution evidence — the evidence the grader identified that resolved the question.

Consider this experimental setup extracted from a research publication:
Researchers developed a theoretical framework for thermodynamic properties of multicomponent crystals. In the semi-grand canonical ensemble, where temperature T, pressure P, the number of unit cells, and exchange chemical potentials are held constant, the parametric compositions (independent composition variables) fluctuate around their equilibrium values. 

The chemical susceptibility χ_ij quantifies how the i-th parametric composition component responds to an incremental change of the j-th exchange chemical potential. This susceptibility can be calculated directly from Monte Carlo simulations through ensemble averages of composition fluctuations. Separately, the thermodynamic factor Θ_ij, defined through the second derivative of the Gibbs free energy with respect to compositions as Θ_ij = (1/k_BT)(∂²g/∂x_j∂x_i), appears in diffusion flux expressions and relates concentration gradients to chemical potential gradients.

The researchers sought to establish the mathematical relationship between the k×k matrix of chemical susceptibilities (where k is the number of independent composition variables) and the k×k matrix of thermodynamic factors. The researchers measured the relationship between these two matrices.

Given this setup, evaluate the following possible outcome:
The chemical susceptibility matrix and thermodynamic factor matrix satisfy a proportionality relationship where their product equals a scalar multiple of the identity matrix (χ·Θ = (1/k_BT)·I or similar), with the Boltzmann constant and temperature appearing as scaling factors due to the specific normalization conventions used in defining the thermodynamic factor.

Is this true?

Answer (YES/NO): YES